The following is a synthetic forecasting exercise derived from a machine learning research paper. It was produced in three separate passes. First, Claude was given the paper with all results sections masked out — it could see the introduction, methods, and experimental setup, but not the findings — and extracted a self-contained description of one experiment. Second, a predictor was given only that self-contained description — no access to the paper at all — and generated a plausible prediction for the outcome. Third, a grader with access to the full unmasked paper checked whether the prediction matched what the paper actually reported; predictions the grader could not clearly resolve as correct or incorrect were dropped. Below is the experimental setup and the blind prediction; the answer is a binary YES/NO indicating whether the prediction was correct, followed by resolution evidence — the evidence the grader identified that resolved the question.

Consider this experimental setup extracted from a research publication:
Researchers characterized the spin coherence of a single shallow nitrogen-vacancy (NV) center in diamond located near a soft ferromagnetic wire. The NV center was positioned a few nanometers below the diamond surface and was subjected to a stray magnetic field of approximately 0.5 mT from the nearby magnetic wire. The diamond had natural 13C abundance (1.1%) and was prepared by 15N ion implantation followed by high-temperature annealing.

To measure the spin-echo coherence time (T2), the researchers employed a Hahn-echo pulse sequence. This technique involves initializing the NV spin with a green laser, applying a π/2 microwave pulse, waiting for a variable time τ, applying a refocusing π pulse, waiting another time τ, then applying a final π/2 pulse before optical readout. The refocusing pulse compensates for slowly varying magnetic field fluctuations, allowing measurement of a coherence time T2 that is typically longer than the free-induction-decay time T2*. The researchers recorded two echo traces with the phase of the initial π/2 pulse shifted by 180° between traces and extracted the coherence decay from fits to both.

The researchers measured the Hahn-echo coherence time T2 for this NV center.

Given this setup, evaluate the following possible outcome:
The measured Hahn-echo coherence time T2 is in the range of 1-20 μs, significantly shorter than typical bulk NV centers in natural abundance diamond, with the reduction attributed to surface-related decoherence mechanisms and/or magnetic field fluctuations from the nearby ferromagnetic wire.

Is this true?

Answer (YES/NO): NO